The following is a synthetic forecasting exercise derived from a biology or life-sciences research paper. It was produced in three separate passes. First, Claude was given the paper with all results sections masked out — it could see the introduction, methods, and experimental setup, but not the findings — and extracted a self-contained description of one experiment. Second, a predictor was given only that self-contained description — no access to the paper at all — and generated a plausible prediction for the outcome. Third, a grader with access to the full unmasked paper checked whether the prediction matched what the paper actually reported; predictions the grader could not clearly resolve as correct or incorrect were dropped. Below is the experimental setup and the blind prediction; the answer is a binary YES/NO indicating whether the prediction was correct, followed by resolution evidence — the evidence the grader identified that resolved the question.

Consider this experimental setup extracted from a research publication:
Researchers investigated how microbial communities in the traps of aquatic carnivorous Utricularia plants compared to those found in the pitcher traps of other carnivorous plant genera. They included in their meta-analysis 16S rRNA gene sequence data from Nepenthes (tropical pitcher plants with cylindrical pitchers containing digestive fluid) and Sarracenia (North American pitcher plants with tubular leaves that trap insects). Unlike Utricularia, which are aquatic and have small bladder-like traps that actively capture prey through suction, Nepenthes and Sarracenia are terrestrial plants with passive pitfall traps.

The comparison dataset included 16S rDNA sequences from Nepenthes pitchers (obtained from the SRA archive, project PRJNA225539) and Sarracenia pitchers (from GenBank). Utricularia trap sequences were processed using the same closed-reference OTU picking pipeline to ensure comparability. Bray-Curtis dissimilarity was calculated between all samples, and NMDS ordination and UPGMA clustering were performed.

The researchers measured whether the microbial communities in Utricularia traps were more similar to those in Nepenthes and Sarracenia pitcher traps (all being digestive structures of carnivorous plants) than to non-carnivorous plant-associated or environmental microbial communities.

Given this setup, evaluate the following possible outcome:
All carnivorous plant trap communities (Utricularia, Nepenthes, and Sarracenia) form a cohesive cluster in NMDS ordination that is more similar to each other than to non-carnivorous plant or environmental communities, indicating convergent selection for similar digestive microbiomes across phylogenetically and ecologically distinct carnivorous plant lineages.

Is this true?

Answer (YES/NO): NO